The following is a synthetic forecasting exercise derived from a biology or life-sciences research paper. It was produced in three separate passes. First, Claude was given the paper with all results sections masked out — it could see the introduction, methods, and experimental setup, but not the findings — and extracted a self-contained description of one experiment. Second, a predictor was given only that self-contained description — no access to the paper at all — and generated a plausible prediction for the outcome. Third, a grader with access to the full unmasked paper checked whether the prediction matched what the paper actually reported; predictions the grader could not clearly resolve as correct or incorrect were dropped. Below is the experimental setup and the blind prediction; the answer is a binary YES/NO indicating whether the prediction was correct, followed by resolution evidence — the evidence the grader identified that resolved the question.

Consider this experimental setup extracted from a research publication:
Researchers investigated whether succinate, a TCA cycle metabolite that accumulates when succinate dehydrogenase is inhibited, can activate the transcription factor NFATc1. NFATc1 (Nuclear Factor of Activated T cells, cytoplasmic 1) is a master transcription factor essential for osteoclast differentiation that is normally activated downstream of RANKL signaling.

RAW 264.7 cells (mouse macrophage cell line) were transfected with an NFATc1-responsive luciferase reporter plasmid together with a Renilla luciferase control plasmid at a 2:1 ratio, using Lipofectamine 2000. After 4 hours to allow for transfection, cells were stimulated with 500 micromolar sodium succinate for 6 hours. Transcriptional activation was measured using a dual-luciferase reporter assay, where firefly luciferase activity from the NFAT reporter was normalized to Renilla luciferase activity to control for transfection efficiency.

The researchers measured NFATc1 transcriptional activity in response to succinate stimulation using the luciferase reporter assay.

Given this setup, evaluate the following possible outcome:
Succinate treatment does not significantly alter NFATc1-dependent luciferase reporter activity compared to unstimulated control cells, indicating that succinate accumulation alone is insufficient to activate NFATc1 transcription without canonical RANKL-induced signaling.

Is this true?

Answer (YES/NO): NO